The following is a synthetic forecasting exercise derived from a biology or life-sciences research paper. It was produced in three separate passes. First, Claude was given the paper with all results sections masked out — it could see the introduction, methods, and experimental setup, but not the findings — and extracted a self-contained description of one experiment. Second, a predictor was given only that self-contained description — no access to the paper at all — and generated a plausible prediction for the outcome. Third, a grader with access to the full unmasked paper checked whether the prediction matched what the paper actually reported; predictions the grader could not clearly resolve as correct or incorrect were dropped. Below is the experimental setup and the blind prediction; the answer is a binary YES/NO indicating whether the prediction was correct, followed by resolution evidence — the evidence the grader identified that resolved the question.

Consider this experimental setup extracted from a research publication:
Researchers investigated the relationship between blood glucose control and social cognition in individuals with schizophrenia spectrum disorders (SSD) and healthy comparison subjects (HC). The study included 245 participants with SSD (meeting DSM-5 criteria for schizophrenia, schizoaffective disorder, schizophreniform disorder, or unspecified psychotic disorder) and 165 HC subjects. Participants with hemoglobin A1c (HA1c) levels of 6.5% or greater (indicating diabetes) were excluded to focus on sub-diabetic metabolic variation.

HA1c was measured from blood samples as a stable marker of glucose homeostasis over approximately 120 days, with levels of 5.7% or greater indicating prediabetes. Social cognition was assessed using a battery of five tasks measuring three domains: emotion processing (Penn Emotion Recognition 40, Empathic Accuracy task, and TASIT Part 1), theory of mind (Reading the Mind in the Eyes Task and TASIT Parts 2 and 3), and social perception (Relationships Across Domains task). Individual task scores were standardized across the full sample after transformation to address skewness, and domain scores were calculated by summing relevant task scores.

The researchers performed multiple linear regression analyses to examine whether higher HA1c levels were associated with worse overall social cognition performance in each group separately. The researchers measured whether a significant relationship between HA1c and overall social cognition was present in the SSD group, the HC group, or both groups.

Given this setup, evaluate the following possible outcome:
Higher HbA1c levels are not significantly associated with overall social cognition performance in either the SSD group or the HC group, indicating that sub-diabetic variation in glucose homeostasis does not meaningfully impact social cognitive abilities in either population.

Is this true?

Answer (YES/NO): NO